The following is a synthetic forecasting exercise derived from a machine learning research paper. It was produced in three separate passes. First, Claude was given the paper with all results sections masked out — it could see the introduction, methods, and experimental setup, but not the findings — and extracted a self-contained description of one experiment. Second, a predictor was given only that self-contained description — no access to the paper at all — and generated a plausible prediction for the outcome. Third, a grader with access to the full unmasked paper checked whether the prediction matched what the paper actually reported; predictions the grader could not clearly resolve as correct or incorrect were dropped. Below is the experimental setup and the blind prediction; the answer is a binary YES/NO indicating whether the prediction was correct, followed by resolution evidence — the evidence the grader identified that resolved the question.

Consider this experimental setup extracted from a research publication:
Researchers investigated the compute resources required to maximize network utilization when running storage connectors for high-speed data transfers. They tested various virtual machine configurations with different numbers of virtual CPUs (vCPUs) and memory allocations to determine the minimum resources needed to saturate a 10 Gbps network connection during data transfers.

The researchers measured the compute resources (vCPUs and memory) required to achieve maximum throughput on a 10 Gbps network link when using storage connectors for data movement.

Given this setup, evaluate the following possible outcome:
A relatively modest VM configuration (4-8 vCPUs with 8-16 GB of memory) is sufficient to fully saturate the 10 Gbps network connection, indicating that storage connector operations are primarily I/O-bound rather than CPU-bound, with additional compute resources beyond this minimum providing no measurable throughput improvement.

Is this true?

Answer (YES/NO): NO